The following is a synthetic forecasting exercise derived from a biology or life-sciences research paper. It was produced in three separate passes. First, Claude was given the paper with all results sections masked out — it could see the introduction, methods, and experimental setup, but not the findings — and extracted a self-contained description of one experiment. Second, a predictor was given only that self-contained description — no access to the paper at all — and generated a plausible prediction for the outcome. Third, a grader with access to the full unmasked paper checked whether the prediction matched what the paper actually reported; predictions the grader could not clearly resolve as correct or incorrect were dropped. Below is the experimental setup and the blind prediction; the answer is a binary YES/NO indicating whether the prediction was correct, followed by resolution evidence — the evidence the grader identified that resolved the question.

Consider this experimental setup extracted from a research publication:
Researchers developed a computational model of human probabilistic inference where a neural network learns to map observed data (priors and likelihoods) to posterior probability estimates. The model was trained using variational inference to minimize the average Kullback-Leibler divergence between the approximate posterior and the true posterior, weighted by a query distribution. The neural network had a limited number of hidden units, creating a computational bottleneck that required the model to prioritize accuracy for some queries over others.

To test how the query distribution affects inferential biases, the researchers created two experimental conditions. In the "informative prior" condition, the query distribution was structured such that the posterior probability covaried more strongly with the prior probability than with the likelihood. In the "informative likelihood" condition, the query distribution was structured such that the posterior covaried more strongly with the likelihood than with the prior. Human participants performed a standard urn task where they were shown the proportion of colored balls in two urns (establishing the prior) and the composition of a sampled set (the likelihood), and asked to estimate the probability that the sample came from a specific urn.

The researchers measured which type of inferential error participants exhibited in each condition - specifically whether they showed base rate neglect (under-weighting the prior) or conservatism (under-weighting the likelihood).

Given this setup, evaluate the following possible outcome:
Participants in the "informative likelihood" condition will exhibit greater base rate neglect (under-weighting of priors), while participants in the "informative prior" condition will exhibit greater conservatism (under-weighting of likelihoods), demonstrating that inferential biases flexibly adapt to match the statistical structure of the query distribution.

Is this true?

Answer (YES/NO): YES